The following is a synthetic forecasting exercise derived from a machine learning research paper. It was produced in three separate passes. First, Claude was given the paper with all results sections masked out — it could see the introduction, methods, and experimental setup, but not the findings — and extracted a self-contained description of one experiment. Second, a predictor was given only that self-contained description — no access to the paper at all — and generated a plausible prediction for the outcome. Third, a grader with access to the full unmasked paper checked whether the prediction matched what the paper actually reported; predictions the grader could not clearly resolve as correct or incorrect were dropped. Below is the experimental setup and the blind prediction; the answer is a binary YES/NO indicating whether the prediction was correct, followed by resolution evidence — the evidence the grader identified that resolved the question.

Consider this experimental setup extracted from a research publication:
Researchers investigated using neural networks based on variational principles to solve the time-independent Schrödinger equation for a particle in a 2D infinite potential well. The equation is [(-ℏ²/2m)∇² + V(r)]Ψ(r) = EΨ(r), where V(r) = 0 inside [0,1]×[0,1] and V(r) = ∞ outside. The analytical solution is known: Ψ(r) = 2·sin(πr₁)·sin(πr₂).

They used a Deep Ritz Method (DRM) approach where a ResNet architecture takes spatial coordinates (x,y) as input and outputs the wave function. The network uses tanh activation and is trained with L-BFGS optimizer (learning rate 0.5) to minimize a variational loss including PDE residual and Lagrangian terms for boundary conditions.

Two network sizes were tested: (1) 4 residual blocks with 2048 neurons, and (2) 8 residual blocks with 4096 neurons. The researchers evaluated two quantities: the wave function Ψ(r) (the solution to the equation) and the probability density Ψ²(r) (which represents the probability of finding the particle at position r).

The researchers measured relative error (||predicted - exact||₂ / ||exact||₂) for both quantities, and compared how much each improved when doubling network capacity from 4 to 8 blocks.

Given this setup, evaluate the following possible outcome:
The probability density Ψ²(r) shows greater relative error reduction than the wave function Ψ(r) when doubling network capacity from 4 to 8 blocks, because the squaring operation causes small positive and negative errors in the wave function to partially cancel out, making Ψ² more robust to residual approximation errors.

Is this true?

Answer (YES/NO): NO